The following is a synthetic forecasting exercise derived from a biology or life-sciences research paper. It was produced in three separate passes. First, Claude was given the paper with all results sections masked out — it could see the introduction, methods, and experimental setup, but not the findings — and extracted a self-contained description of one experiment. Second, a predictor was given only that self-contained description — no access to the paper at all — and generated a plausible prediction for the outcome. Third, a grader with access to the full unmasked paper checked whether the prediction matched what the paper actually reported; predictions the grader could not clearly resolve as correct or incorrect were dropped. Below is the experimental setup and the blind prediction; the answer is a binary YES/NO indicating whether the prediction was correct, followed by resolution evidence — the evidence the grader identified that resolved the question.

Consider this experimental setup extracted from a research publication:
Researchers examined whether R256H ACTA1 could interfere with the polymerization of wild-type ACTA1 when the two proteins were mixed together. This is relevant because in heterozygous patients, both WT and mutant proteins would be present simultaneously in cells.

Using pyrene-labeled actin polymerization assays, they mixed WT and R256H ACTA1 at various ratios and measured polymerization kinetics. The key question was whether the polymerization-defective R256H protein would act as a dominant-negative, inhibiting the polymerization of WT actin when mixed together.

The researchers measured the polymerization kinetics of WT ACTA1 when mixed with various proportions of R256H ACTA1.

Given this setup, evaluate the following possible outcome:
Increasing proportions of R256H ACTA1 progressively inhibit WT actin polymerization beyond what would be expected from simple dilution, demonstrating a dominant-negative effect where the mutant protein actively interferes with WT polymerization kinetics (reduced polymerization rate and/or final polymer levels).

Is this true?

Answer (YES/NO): NO